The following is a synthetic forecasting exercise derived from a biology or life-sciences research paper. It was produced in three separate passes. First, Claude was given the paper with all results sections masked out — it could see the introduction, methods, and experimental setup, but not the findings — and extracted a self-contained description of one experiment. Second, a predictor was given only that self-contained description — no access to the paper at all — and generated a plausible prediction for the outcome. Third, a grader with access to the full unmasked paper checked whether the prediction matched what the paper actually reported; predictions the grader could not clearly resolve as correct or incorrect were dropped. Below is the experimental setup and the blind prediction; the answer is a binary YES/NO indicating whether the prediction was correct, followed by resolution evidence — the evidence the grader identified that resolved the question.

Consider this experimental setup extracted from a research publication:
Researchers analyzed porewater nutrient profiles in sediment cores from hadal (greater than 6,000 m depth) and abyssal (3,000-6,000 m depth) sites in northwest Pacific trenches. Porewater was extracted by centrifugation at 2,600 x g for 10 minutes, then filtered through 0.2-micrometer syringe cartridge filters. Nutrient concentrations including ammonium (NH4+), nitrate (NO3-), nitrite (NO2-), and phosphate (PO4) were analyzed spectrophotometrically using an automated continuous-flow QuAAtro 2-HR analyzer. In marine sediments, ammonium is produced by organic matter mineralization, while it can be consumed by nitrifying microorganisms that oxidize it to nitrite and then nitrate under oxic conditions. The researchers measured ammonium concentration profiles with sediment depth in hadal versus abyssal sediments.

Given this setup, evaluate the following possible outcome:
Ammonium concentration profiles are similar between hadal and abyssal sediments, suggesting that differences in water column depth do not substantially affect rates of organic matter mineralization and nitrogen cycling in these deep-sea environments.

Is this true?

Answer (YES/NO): NO